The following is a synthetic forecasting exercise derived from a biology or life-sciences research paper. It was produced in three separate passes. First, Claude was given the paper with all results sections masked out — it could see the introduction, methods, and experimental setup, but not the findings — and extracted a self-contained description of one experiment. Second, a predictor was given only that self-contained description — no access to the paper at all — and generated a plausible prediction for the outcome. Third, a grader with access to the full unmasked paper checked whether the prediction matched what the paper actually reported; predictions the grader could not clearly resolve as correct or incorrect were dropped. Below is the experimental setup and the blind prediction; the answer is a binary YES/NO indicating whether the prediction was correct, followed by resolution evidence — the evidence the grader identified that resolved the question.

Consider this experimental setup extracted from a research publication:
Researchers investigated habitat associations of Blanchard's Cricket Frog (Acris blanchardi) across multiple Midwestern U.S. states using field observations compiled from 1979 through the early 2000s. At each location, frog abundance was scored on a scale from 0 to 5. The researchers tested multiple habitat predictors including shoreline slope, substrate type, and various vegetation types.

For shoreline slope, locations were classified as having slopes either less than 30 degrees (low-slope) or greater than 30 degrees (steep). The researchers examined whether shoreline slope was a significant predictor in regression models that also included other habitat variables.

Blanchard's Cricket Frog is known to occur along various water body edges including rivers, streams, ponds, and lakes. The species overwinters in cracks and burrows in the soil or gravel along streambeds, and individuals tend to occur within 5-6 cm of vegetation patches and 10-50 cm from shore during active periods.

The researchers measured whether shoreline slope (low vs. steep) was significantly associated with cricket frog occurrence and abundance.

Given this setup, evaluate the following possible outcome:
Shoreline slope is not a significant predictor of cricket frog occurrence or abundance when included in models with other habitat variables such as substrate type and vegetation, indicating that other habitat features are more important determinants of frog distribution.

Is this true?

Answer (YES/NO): NO